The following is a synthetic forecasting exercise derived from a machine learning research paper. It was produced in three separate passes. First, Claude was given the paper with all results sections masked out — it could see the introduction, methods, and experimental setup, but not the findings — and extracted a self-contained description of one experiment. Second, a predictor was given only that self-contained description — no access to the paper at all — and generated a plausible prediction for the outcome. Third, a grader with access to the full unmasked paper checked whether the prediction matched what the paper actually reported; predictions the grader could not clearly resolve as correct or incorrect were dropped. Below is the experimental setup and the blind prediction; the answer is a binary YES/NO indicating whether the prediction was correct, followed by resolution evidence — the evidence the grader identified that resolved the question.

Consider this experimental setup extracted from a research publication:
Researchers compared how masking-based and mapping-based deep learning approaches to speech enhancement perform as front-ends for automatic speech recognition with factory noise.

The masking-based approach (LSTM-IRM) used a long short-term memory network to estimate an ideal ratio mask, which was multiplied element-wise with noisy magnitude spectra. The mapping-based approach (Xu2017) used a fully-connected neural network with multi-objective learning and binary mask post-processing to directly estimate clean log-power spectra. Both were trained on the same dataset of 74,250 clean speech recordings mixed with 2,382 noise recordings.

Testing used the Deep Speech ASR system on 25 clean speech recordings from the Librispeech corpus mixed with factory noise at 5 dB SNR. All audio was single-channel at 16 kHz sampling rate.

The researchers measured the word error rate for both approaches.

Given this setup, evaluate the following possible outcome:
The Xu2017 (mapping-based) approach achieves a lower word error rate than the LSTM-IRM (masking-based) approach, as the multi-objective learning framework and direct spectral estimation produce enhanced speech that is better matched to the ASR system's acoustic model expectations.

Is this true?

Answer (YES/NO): NO